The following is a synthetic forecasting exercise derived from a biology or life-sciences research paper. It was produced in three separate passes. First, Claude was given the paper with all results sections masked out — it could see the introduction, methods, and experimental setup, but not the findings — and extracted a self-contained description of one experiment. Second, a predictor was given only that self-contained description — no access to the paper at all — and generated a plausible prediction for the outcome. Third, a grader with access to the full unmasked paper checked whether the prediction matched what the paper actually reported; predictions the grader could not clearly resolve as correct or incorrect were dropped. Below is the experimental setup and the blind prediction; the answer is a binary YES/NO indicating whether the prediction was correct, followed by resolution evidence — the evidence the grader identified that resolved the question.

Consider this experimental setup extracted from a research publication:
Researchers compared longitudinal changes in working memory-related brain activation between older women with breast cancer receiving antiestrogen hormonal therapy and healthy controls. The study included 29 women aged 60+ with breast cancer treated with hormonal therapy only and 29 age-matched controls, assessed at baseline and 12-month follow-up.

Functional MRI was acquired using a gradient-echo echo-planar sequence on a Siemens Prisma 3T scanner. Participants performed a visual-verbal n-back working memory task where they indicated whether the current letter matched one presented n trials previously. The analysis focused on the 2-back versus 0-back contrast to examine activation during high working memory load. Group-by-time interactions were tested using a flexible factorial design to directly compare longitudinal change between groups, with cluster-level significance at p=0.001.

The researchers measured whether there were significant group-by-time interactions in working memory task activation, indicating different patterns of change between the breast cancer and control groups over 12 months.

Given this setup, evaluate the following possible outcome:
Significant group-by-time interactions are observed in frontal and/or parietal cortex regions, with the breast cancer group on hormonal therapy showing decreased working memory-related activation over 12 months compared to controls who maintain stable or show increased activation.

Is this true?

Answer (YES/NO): NO